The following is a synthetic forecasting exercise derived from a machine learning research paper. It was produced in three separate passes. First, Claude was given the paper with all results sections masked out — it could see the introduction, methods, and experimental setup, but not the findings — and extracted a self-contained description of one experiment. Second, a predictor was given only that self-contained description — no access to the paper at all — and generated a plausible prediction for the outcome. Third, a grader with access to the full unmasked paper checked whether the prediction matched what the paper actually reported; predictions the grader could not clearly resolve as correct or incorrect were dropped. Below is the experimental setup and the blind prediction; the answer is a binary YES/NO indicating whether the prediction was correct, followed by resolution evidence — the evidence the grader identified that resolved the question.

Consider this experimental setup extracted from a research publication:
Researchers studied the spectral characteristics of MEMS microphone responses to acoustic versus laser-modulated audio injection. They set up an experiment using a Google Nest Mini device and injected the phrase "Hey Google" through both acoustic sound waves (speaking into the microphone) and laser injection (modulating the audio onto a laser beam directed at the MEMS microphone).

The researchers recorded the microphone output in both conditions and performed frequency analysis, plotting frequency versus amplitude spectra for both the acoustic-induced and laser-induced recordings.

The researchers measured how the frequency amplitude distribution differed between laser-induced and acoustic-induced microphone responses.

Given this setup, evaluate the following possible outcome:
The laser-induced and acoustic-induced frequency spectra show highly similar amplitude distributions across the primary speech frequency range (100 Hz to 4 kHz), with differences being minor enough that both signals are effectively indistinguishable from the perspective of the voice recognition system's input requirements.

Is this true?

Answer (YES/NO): NO